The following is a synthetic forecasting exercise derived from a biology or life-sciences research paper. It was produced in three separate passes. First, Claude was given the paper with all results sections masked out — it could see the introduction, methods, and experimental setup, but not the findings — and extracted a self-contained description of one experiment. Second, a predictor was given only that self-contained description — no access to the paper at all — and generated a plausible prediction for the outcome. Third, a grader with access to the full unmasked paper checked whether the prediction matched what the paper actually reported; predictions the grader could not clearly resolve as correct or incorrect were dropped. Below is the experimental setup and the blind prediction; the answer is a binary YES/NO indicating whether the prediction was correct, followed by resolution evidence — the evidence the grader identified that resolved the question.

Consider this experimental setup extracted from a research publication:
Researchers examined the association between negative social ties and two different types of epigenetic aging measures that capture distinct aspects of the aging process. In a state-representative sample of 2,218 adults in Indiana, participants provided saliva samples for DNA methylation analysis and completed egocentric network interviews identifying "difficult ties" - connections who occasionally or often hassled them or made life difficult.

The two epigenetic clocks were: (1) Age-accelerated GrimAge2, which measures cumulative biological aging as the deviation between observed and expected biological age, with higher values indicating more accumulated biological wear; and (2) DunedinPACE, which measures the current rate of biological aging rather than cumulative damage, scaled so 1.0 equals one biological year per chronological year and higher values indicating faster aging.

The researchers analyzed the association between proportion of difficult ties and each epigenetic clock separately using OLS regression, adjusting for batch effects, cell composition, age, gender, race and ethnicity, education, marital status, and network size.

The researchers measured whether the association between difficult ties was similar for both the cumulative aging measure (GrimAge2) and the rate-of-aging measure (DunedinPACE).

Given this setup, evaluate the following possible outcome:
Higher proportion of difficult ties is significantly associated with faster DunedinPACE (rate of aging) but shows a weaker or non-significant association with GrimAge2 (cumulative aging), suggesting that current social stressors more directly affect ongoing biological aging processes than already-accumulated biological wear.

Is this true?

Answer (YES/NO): NO